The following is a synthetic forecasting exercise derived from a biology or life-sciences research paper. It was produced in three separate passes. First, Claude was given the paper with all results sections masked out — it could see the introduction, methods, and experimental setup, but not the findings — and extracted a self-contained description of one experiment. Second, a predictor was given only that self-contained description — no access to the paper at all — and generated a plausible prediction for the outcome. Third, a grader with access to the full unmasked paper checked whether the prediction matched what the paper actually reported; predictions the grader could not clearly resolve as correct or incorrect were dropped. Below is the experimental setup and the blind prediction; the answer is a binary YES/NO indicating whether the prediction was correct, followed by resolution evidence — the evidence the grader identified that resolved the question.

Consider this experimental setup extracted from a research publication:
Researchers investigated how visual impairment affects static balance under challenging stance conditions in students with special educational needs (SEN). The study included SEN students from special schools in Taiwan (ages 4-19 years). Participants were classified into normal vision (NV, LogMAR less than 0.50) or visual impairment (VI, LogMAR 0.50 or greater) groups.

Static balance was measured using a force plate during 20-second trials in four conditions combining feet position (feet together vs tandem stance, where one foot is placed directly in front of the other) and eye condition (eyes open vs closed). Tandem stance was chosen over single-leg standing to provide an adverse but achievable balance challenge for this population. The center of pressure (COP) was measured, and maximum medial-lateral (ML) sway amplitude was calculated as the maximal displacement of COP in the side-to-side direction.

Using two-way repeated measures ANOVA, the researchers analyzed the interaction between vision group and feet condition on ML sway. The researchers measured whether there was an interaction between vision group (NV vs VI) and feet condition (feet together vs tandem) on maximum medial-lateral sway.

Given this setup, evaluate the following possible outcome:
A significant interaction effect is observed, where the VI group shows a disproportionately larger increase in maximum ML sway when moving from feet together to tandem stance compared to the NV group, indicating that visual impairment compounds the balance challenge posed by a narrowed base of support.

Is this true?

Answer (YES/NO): NO